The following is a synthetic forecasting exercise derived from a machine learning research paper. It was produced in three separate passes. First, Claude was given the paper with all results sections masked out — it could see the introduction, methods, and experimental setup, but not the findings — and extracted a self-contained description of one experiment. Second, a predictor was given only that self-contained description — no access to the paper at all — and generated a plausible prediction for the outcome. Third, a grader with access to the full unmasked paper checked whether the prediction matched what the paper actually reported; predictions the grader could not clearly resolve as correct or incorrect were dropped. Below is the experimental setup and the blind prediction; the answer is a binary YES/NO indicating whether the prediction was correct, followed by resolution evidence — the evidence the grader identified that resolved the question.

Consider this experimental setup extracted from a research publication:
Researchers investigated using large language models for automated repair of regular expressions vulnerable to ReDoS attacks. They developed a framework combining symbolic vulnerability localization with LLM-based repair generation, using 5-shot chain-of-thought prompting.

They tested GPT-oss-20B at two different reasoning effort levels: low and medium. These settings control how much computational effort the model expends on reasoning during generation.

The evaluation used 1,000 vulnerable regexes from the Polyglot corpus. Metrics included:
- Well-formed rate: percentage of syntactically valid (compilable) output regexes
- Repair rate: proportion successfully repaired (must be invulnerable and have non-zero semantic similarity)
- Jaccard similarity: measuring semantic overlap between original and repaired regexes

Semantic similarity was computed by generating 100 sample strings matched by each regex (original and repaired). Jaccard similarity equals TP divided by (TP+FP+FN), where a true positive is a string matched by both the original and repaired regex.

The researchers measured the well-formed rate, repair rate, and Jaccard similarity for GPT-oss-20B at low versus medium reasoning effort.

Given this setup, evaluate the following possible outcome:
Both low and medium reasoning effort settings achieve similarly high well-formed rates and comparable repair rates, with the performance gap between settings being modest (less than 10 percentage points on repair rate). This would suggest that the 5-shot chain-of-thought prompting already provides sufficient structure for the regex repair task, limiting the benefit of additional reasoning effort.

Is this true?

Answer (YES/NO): YES